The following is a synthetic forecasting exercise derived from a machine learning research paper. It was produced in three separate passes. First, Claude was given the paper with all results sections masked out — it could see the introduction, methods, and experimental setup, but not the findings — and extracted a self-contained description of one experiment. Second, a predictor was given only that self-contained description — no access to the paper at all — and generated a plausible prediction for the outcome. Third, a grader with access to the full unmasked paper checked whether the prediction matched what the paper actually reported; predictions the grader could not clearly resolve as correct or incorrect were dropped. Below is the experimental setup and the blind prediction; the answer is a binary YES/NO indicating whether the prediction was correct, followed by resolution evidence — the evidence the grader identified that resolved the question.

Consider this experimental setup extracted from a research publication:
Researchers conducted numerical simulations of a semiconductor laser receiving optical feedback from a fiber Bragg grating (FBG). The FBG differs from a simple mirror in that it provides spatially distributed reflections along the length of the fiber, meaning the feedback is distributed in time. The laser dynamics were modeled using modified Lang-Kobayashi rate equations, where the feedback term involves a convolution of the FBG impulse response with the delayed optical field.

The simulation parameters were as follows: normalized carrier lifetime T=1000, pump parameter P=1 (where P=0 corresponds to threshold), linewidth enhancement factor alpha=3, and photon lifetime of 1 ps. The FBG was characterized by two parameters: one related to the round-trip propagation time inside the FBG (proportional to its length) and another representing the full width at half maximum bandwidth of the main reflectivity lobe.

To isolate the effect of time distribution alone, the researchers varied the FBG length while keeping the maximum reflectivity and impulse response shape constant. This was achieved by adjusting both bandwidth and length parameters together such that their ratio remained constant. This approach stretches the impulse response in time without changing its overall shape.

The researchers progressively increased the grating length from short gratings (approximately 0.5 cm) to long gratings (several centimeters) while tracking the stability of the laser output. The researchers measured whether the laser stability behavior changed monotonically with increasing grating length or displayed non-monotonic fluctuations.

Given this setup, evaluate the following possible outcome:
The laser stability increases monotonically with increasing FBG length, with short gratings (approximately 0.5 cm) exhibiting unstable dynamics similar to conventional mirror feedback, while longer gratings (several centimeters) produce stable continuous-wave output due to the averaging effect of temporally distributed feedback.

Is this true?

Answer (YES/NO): NO